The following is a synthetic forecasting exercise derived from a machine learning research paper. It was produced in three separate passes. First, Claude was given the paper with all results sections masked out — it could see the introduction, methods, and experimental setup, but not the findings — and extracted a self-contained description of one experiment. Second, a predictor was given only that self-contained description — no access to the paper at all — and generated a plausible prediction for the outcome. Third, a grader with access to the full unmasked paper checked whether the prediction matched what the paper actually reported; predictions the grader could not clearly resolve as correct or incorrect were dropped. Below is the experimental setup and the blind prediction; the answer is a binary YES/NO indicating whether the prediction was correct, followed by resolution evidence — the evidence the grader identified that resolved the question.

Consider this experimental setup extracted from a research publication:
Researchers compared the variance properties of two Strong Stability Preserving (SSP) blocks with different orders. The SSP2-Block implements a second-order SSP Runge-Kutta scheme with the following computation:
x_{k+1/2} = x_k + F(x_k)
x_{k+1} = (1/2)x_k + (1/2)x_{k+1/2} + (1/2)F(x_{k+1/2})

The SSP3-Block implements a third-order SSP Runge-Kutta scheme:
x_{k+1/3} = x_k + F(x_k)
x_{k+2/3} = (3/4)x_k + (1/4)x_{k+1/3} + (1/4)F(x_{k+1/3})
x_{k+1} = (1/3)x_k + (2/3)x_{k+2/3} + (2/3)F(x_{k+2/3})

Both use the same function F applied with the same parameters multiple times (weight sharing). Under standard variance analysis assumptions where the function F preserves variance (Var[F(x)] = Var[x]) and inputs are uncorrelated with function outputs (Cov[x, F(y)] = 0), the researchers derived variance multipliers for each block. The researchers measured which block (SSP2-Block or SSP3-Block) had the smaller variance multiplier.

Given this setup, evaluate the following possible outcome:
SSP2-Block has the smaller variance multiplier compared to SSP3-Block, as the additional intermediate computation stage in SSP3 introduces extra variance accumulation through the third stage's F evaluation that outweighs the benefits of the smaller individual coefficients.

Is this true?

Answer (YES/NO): NO